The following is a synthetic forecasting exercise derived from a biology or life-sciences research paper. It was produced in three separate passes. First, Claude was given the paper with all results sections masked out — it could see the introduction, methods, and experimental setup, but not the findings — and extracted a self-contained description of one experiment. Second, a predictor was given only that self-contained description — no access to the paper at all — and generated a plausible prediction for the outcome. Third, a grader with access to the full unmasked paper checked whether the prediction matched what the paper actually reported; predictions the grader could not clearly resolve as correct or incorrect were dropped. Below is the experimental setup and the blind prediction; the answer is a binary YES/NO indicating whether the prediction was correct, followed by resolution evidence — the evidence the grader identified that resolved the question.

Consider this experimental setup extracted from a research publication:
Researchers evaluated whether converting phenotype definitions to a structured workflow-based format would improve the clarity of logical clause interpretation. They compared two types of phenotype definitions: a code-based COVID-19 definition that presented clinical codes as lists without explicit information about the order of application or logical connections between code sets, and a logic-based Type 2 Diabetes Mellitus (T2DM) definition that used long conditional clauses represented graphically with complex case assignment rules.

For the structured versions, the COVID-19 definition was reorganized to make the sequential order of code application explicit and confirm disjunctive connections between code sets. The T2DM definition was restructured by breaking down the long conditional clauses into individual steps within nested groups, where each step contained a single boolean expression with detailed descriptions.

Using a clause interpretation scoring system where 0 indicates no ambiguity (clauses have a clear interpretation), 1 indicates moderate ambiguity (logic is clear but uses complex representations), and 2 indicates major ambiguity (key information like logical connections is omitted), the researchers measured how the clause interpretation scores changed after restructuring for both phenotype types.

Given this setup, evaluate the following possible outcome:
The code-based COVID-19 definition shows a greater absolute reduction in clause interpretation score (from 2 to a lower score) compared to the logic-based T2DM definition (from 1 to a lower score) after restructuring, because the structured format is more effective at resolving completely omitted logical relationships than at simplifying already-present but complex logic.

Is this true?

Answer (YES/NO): YES